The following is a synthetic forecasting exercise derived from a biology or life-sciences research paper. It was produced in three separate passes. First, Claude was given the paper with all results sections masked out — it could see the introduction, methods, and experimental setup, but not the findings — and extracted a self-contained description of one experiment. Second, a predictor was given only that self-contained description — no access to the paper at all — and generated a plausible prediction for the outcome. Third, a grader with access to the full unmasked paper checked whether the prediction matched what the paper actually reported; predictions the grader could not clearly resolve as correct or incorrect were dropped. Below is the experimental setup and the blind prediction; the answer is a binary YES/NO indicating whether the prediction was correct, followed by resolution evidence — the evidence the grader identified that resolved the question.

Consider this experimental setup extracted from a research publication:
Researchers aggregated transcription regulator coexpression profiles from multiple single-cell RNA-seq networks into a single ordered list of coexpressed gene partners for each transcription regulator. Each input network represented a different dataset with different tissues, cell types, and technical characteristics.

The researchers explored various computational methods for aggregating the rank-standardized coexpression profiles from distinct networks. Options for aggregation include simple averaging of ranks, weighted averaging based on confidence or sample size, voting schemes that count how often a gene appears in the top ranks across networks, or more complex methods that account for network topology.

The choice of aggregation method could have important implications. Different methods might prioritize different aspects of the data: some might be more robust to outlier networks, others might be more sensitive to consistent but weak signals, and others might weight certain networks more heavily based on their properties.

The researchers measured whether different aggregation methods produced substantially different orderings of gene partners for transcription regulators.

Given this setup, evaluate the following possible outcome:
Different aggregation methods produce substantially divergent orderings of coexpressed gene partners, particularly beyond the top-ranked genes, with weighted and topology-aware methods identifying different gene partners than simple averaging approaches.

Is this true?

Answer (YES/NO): NO